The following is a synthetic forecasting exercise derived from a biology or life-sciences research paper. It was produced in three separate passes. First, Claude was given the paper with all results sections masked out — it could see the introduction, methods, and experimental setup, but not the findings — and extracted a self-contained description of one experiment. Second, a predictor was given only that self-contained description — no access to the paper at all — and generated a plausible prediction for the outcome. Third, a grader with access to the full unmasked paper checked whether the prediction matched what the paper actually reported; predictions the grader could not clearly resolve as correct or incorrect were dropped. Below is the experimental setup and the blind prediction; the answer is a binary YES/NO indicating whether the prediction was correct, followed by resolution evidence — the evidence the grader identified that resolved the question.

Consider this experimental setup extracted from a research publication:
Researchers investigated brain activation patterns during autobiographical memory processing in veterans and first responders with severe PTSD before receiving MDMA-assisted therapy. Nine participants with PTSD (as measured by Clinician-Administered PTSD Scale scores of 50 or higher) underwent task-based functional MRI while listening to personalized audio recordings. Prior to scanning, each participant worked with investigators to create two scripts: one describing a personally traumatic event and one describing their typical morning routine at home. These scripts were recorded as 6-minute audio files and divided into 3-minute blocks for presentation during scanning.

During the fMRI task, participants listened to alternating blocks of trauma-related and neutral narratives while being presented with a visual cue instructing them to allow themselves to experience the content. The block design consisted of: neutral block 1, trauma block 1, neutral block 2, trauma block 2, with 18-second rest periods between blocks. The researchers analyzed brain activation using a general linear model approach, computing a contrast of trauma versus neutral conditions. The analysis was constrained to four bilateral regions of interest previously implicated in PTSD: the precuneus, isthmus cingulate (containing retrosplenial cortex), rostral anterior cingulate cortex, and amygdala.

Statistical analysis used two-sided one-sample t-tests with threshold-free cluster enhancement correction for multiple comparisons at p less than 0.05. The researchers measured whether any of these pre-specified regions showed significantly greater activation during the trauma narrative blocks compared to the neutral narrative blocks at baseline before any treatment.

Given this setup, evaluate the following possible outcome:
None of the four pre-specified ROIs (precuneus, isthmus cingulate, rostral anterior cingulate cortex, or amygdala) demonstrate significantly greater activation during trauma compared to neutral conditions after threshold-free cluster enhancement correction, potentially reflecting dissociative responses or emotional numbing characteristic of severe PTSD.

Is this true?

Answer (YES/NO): NO